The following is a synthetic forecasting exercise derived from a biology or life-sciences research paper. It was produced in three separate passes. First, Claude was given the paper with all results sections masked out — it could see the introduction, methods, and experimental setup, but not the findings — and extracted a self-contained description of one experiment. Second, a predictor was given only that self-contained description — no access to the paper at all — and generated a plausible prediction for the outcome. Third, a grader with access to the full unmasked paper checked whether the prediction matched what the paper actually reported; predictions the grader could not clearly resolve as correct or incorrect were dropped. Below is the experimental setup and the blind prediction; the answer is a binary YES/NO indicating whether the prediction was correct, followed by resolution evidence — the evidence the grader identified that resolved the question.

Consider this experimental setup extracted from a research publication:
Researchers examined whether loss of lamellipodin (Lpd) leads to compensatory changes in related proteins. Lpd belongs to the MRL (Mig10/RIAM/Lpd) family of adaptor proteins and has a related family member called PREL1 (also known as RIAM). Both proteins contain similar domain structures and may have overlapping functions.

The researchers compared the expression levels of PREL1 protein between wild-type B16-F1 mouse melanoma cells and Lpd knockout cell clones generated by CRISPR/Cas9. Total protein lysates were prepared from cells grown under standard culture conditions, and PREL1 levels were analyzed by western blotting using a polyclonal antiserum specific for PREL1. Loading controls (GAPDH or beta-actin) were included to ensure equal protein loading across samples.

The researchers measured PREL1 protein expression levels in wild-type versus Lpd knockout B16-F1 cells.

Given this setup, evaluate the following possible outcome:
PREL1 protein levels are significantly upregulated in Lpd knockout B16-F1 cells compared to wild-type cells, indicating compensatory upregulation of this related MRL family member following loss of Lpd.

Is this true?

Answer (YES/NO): NO